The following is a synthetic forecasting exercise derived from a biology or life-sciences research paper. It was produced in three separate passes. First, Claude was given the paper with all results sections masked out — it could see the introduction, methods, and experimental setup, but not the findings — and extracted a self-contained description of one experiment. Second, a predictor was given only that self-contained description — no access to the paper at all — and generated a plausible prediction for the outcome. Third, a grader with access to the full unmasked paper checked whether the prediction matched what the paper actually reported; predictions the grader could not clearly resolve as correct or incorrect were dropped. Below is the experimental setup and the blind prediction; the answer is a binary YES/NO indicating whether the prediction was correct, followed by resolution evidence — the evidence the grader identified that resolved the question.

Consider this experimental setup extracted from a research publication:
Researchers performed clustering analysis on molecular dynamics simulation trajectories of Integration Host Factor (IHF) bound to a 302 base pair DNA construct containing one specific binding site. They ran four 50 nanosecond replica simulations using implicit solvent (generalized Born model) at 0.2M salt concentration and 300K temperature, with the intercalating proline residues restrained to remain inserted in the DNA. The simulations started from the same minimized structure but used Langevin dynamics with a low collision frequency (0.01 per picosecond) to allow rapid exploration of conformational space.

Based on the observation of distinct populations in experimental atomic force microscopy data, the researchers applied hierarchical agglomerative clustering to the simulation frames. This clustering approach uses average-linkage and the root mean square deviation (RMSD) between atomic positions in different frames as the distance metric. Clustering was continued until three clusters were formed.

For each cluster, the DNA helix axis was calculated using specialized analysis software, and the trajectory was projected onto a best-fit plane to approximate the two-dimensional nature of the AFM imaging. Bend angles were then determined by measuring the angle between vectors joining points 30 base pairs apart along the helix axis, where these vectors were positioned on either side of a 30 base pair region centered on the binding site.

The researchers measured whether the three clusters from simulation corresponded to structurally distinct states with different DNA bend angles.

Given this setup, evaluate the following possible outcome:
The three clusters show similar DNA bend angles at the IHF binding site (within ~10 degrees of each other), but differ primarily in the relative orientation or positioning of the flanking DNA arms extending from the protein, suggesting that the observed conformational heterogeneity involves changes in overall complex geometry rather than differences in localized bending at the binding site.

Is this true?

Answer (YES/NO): NO